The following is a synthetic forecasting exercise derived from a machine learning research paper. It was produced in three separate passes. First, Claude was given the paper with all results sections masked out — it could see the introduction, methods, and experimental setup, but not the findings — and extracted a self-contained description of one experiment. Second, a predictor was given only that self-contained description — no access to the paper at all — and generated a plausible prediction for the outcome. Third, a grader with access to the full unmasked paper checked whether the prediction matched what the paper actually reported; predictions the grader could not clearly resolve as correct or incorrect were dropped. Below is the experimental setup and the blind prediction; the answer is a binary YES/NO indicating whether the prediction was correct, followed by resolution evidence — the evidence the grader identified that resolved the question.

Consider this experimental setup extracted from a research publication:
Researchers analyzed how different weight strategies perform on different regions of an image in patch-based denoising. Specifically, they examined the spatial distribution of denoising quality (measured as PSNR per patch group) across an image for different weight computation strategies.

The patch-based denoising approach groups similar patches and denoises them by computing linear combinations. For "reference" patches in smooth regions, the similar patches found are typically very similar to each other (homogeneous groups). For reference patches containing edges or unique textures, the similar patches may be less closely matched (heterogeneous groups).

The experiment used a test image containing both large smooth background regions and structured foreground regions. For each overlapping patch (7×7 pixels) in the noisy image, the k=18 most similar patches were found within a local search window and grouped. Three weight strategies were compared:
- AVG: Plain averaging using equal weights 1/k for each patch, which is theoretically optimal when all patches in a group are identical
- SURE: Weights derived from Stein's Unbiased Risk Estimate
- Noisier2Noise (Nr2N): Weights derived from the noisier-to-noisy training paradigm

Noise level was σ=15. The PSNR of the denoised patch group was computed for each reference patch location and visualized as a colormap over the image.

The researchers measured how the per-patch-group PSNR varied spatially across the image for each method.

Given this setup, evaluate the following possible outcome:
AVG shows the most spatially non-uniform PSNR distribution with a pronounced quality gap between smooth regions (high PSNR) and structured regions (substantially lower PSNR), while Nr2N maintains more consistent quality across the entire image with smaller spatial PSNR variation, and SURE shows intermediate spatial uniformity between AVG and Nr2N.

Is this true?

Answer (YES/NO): NO